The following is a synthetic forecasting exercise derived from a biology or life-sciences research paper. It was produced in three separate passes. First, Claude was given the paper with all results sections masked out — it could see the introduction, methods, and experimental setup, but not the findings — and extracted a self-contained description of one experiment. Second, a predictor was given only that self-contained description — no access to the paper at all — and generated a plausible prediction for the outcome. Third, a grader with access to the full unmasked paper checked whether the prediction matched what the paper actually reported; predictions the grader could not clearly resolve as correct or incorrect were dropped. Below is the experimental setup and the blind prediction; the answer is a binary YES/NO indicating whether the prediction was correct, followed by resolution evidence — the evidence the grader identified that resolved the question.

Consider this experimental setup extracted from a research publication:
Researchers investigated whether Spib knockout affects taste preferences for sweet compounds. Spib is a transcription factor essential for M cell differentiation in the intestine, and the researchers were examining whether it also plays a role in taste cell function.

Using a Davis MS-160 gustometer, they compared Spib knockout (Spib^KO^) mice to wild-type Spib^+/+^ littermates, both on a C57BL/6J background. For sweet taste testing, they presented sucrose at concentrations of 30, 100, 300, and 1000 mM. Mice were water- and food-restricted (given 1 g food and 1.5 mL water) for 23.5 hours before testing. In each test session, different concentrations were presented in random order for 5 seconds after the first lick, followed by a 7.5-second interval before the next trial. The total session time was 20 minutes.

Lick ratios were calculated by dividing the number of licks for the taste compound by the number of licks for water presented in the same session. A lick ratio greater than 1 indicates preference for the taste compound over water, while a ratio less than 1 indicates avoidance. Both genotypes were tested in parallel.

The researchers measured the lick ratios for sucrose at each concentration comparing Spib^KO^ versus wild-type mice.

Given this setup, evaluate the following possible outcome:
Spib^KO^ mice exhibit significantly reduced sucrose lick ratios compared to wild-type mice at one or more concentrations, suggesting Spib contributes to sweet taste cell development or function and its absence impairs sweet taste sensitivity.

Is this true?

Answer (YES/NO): NO